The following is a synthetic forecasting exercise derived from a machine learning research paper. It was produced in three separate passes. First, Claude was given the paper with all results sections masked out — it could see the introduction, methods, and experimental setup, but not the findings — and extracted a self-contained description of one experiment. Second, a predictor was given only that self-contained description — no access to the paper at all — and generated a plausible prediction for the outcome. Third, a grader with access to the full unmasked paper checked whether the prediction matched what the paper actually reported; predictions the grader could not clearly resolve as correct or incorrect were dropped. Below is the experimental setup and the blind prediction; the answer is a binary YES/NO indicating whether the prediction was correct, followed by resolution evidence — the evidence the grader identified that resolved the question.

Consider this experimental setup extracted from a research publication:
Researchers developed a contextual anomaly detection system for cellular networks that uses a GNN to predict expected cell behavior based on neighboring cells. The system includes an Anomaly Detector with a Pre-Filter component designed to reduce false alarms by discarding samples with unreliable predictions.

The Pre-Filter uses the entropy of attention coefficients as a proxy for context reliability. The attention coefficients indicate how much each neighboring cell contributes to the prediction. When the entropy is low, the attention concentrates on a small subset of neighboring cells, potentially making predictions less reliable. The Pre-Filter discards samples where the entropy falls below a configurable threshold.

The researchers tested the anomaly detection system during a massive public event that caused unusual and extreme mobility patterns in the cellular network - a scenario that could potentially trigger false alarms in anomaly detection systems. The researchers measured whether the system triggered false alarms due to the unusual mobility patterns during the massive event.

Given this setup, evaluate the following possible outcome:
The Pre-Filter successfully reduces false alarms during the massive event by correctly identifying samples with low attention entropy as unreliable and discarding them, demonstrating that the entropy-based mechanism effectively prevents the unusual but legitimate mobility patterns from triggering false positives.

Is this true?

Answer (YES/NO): NO